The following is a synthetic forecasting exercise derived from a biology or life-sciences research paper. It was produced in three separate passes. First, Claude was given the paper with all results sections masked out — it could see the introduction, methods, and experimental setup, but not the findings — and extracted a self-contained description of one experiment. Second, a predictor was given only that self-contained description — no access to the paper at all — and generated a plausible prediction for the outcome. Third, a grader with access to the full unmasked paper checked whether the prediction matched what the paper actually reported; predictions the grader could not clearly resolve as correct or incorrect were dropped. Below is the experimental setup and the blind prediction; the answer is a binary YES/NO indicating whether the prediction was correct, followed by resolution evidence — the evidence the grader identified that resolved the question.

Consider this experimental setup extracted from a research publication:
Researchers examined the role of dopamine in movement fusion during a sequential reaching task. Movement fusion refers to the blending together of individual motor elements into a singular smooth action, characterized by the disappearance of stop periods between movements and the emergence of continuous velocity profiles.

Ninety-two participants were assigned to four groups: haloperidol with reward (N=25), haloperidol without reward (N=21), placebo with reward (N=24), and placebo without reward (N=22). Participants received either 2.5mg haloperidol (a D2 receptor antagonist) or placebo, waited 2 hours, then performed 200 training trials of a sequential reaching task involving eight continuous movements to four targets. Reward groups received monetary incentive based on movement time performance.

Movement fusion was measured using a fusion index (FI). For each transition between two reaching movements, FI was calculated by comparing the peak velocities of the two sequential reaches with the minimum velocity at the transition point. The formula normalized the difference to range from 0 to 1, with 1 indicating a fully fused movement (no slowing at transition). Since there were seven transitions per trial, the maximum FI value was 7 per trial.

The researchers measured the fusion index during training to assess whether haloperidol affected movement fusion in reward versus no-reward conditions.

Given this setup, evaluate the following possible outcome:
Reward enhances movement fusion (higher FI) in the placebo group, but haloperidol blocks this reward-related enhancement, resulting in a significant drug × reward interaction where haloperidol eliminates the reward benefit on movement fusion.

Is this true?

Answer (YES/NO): NO